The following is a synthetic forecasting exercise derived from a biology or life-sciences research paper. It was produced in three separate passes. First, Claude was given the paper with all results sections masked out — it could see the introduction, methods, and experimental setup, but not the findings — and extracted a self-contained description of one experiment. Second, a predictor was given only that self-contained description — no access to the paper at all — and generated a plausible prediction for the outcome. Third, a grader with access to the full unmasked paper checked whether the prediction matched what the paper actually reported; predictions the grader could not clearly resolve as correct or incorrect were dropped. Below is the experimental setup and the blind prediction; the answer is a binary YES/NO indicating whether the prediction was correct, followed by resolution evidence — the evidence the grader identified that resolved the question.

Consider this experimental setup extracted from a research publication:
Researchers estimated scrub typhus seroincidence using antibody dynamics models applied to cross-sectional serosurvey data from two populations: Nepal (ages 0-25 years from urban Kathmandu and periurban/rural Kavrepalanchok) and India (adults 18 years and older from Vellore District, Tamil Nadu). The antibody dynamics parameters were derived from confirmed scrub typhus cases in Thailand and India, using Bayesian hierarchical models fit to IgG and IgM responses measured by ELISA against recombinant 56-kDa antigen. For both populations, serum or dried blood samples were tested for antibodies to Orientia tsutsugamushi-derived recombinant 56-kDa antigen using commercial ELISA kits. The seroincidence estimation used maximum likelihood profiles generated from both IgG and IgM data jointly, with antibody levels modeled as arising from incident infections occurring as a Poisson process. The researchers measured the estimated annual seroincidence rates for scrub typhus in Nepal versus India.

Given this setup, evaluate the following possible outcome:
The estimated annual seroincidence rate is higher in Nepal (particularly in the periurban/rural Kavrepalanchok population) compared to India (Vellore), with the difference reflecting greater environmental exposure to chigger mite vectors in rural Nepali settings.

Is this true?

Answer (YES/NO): NO